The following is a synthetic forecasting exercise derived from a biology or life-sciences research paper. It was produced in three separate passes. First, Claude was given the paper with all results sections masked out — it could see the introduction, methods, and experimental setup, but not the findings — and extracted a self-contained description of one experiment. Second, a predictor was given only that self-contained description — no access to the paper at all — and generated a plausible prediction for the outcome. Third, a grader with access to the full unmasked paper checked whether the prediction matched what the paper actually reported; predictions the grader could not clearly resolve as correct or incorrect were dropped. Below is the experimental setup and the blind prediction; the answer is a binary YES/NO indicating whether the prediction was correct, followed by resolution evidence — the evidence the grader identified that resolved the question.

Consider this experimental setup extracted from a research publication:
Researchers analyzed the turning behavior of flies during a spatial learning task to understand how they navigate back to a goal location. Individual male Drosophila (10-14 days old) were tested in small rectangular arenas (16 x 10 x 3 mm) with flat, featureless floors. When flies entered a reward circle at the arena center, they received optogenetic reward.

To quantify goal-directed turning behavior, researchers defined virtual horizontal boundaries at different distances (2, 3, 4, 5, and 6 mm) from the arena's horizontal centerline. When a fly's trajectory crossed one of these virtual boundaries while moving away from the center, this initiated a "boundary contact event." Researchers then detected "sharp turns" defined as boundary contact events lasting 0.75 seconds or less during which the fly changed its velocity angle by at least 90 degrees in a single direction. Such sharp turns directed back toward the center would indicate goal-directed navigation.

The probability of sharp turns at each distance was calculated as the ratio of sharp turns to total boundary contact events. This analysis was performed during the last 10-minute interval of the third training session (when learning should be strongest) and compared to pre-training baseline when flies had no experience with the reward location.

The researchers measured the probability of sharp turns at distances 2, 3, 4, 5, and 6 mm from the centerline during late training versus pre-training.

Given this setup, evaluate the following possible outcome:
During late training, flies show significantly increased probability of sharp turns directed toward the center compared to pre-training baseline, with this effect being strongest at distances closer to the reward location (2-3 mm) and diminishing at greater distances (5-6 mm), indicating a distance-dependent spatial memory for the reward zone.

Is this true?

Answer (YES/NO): NO